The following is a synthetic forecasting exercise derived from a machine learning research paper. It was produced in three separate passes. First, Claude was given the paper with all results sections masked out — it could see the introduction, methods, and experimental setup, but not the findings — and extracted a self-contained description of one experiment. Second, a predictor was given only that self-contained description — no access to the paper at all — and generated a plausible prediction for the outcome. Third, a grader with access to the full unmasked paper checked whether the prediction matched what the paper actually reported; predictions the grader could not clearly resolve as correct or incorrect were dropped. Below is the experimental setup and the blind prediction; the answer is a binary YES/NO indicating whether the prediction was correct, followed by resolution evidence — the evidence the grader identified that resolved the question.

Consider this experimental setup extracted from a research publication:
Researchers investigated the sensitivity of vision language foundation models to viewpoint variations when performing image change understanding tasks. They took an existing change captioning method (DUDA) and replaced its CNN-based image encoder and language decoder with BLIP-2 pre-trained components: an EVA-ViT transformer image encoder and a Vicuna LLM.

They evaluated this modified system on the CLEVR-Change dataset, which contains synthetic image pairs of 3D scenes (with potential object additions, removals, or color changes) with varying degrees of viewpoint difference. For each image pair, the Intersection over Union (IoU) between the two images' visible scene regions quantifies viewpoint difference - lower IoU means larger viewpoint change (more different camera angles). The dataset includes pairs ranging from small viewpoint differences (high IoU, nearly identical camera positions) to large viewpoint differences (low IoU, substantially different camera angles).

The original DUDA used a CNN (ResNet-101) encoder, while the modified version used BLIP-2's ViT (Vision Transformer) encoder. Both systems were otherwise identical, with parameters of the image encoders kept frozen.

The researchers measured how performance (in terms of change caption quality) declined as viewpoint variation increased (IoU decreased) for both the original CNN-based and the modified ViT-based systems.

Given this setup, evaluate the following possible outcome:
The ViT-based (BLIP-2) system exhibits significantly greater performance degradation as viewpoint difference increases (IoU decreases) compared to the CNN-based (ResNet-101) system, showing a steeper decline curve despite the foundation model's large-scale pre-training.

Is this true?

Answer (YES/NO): YES